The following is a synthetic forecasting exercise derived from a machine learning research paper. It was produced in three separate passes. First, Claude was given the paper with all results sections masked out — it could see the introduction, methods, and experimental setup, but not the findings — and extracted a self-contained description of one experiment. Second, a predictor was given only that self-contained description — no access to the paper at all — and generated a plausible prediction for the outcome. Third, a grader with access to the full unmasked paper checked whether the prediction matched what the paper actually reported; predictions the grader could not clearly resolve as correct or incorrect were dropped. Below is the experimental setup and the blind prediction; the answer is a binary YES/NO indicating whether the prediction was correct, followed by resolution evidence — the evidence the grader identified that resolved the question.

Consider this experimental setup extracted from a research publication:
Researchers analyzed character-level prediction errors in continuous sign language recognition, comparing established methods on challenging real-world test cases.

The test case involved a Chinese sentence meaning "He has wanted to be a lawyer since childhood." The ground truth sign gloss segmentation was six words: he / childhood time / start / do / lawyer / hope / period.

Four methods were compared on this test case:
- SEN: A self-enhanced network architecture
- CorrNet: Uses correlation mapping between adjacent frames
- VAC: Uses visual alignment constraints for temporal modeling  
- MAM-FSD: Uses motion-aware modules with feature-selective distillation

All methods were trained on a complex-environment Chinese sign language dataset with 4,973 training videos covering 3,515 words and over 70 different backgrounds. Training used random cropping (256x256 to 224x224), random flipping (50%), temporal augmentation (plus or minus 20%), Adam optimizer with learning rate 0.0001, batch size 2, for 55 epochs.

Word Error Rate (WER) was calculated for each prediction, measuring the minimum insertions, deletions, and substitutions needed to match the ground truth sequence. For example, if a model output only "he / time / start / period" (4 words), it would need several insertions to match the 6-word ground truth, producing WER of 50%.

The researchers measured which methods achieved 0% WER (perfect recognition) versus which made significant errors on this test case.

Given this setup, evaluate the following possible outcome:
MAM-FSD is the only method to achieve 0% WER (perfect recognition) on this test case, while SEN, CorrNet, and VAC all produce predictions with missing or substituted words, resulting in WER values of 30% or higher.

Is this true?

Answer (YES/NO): NO